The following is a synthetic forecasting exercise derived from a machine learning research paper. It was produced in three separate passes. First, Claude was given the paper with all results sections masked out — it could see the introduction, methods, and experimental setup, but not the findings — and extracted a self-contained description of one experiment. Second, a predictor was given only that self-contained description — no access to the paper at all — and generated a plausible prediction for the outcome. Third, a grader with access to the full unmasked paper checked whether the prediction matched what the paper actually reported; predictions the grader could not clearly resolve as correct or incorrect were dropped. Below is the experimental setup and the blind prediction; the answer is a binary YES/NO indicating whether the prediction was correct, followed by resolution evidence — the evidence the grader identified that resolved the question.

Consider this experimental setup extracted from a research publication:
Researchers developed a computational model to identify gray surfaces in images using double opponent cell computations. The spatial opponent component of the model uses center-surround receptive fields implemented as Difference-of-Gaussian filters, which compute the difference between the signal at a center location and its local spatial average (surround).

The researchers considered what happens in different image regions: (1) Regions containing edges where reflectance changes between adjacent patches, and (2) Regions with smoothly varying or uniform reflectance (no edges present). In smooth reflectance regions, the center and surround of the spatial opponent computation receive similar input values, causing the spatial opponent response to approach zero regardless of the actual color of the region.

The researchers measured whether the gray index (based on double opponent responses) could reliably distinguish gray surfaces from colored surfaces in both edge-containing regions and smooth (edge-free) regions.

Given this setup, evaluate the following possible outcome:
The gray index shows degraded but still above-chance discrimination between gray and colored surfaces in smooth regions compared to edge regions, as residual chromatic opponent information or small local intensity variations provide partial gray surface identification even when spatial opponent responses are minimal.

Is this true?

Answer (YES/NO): NO